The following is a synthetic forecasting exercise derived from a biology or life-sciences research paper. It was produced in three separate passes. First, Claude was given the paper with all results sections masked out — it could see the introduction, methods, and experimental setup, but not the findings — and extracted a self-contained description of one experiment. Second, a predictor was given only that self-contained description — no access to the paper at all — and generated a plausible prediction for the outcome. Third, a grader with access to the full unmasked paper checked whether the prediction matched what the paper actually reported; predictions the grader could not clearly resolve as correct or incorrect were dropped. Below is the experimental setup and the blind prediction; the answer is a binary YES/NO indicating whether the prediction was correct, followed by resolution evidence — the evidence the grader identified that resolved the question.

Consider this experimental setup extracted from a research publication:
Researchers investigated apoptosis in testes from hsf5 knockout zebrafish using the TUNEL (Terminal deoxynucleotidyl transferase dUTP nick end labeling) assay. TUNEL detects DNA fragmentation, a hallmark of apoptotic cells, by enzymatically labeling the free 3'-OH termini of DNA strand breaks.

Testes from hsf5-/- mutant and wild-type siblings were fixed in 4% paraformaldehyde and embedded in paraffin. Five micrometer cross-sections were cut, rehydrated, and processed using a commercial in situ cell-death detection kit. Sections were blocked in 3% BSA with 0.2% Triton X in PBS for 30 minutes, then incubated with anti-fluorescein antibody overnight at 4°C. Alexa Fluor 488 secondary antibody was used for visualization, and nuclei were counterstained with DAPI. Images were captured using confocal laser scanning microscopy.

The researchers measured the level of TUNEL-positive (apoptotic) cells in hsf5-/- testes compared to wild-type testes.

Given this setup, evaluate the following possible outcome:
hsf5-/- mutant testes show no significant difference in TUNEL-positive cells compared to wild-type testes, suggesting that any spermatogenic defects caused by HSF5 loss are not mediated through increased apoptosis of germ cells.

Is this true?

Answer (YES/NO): NO